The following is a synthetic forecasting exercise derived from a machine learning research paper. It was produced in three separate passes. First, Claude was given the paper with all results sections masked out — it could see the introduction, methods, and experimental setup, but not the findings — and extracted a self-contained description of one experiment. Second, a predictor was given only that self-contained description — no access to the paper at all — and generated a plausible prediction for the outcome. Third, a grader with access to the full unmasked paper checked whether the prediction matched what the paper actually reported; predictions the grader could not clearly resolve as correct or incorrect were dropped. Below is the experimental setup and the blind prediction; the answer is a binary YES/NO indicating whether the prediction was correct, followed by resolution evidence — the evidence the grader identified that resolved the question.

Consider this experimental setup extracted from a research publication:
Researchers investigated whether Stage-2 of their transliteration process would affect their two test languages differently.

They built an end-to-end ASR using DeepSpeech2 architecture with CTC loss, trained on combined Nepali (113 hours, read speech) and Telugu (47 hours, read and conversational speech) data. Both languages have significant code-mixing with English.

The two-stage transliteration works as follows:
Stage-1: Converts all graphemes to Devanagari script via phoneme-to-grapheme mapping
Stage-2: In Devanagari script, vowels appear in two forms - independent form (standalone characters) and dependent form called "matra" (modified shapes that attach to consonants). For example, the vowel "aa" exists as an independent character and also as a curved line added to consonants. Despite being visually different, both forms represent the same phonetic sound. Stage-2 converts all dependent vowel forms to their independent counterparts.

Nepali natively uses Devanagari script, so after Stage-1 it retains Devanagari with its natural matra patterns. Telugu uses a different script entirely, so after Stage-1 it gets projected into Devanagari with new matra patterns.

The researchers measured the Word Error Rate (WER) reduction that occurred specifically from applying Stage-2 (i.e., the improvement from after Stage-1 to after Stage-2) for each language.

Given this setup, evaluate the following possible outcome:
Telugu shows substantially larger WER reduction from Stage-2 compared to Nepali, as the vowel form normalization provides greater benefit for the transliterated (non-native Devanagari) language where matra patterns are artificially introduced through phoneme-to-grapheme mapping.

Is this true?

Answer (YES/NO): NO